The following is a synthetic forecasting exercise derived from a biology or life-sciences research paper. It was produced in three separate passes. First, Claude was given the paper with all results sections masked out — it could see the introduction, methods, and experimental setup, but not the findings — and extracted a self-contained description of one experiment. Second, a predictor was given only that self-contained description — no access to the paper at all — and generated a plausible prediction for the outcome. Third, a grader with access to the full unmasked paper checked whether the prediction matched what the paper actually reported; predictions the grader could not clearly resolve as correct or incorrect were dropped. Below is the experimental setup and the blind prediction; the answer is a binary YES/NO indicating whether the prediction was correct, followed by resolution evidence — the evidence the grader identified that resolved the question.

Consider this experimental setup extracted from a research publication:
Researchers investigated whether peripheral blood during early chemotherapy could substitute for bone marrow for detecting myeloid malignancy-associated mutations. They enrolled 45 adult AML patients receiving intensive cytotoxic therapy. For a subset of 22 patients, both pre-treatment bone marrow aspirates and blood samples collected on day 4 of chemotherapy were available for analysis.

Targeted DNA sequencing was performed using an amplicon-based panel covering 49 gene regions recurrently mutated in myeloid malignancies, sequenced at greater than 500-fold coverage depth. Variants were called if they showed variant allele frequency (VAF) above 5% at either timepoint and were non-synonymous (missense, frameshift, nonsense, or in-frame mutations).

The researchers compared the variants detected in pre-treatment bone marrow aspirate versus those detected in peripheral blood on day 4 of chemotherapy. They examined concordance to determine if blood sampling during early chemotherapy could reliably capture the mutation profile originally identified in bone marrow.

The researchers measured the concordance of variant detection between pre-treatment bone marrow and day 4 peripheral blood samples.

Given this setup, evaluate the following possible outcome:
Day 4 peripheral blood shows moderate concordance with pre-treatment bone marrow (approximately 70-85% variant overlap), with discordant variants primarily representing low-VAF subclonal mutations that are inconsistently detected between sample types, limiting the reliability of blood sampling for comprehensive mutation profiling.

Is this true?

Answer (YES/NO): NO